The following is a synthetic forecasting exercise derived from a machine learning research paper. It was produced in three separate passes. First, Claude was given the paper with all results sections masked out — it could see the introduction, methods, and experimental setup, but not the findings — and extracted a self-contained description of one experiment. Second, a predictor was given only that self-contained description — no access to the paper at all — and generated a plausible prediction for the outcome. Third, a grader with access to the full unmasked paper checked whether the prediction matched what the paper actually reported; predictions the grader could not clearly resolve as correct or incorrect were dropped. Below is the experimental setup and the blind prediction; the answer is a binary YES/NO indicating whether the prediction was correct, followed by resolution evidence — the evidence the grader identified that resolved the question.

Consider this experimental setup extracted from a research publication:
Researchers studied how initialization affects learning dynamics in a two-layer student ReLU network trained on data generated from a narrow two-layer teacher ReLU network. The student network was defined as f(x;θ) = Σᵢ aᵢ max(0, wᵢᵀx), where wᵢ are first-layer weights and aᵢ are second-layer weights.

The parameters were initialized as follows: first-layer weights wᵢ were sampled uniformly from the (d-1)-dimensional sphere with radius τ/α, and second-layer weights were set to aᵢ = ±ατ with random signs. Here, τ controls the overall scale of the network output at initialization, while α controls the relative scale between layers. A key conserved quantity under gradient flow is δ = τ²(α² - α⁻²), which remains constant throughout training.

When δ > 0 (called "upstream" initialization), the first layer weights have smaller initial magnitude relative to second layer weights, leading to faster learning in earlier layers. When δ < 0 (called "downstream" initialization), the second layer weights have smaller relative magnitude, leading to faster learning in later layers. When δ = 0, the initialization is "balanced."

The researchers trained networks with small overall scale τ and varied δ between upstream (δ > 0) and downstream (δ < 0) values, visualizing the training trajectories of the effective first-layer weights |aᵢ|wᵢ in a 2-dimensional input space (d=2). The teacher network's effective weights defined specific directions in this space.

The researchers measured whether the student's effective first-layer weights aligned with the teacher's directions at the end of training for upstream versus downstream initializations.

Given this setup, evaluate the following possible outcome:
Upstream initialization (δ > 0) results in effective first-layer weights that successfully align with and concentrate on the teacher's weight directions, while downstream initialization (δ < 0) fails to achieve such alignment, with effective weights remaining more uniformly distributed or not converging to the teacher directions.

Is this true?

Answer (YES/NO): YES